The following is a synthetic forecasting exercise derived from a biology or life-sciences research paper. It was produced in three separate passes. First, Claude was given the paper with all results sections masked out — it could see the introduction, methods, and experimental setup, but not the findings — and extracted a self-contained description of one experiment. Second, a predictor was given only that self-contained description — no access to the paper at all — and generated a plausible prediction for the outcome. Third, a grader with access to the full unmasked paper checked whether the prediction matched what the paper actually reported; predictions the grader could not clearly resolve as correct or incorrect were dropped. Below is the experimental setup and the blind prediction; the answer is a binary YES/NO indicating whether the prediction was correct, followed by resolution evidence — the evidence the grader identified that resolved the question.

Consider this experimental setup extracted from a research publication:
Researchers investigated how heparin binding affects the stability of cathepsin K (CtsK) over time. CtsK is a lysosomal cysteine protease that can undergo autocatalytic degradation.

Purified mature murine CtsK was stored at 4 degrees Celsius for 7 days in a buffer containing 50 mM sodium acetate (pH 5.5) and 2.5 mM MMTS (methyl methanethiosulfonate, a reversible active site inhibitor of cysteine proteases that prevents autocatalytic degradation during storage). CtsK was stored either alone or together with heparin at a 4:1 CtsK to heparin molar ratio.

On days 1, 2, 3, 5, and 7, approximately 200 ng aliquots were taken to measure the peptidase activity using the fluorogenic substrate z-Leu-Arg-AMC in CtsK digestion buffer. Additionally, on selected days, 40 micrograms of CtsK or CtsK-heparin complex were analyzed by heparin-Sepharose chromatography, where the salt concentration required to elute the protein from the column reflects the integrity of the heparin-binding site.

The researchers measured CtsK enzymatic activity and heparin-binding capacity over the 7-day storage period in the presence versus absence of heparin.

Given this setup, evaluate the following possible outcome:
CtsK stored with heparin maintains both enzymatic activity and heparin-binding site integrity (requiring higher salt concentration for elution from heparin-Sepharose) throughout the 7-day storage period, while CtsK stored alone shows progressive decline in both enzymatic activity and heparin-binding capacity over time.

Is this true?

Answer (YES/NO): YES